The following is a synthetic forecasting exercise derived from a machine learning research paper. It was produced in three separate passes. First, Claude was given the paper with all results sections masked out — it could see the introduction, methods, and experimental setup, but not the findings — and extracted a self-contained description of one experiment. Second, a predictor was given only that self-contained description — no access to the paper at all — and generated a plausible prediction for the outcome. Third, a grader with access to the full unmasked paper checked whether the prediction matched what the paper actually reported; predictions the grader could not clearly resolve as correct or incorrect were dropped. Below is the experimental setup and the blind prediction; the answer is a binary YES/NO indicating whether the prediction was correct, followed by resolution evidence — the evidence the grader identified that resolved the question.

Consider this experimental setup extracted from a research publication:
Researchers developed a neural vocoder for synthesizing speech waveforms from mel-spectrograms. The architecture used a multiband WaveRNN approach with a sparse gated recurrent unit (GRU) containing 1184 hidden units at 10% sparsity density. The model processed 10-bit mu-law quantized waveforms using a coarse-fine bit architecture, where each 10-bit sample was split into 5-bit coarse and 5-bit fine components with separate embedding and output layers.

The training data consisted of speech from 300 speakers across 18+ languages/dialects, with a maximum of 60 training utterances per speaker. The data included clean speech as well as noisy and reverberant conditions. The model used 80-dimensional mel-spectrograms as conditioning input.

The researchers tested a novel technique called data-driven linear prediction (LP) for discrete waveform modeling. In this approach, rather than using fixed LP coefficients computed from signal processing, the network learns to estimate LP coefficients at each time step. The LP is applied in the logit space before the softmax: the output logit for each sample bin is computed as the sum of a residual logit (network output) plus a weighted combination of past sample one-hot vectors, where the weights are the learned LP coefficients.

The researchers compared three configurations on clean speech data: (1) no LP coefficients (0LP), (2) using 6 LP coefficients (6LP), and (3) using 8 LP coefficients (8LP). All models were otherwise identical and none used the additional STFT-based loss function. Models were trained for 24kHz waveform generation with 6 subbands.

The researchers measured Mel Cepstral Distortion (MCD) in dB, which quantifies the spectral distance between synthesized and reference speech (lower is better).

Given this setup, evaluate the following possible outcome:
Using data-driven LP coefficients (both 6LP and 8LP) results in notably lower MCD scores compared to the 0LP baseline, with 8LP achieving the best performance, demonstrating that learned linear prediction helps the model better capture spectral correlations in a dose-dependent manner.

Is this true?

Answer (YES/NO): NO